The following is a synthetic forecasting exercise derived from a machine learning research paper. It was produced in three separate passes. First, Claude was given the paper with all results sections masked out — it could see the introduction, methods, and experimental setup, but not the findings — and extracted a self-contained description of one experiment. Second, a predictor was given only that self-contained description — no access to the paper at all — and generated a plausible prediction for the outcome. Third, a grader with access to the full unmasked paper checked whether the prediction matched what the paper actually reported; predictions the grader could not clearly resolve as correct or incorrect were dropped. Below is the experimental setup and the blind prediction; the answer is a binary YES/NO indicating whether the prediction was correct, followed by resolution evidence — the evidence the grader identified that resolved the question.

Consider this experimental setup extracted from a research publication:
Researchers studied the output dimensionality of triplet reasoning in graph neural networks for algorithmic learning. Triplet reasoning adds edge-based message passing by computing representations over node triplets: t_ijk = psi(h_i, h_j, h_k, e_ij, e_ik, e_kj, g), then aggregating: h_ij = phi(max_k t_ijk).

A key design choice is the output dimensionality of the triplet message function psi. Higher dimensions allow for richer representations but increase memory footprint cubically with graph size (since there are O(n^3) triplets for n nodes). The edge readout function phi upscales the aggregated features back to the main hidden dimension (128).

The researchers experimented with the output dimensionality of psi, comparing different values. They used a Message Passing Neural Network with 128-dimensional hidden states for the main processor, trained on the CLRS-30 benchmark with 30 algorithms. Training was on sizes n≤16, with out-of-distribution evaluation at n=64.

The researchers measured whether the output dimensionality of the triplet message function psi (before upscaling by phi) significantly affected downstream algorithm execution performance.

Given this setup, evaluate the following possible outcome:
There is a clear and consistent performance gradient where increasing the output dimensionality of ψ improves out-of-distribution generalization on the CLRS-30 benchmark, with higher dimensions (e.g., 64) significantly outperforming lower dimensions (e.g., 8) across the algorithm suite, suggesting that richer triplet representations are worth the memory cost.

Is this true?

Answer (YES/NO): NO